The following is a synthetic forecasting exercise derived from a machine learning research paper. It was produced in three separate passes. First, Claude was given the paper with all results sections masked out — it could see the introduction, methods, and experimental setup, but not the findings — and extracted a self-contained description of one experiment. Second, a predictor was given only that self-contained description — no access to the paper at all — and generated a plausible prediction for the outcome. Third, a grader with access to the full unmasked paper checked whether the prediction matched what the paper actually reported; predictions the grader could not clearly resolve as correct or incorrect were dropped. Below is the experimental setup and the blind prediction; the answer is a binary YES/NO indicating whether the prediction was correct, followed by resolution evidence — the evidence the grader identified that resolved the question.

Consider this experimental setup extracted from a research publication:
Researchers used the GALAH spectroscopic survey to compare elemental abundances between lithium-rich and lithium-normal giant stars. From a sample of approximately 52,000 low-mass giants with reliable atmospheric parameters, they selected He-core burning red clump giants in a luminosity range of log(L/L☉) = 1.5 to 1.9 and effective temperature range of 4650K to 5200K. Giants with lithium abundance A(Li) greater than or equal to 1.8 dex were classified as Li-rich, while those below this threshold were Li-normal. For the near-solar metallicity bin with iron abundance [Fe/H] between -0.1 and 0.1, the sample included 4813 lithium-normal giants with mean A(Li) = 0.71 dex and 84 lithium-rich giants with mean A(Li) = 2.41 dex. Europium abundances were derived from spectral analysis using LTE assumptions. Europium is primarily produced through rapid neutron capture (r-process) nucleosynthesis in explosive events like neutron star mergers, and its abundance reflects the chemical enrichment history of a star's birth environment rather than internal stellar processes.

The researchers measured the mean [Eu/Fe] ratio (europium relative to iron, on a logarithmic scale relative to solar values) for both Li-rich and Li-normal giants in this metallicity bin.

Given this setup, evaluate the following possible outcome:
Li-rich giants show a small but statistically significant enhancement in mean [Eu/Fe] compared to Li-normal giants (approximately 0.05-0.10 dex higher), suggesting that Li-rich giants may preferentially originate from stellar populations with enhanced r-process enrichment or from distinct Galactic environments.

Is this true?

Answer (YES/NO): NO